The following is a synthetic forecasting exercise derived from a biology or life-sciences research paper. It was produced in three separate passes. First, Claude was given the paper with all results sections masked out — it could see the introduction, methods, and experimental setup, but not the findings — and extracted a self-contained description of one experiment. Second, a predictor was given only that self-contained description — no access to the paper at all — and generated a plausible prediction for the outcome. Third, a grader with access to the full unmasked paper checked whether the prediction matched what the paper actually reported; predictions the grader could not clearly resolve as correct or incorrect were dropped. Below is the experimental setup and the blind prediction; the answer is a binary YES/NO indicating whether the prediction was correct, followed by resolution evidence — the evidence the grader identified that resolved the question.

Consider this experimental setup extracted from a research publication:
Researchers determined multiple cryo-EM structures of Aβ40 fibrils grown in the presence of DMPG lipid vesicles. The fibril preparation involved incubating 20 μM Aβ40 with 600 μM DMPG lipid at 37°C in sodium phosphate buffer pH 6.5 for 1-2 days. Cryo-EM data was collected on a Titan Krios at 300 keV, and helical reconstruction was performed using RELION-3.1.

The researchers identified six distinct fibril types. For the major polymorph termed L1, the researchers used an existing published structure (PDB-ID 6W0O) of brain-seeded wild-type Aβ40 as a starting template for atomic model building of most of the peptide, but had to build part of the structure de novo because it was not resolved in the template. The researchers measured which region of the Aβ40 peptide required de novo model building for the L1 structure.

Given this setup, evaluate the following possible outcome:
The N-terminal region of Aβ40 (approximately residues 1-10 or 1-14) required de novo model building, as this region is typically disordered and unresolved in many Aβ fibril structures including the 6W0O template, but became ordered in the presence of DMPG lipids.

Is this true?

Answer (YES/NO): YES